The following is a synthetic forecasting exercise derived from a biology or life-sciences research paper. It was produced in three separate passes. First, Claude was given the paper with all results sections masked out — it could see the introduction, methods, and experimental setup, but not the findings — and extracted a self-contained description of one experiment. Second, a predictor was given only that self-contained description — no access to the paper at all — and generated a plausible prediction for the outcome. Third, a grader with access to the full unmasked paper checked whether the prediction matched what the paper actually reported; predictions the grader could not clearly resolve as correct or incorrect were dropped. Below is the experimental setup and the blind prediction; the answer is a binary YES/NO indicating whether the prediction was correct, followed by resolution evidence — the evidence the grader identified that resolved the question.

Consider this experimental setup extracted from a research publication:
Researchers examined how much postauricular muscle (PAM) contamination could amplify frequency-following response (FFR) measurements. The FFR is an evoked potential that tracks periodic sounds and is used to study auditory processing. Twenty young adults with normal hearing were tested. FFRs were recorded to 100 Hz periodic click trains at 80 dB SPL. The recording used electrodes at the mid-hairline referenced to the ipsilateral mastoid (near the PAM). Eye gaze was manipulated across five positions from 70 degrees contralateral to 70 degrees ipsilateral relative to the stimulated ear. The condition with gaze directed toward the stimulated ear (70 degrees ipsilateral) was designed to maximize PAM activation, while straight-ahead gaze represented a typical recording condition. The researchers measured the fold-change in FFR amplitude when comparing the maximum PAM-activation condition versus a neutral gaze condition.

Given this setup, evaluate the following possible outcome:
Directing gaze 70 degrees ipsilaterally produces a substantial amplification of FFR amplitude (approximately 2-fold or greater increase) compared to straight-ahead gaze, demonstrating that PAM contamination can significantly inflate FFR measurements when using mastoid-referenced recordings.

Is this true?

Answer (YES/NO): YES